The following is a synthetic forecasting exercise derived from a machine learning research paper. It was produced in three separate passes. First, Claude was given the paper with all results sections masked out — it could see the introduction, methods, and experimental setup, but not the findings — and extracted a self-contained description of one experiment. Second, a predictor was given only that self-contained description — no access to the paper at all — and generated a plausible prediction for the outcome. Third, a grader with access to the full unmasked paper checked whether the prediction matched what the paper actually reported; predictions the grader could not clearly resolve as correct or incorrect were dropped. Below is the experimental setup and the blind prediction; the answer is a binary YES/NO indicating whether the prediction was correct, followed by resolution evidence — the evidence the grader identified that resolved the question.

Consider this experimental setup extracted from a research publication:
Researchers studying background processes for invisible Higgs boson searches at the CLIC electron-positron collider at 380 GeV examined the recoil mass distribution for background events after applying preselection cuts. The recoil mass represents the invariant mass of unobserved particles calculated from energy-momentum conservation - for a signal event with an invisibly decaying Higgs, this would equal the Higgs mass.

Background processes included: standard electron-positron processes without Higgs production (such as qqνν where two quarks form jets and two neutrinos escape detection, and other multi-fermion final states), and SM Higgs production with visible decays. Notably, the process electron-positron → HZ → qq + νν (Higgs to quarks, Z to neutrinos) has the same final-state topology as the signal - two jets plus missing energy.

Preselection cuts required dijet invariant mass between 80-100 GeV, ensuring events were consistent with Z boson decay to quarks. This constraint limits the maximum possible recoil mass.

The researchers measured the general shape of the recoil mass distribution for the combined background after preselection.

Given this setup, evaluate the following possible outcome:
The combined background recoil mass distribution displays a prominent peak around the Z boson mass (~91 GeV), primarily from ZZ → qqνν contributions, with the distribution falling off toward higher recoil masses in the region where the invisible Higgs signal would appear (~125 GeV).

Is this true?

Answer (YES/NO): NO